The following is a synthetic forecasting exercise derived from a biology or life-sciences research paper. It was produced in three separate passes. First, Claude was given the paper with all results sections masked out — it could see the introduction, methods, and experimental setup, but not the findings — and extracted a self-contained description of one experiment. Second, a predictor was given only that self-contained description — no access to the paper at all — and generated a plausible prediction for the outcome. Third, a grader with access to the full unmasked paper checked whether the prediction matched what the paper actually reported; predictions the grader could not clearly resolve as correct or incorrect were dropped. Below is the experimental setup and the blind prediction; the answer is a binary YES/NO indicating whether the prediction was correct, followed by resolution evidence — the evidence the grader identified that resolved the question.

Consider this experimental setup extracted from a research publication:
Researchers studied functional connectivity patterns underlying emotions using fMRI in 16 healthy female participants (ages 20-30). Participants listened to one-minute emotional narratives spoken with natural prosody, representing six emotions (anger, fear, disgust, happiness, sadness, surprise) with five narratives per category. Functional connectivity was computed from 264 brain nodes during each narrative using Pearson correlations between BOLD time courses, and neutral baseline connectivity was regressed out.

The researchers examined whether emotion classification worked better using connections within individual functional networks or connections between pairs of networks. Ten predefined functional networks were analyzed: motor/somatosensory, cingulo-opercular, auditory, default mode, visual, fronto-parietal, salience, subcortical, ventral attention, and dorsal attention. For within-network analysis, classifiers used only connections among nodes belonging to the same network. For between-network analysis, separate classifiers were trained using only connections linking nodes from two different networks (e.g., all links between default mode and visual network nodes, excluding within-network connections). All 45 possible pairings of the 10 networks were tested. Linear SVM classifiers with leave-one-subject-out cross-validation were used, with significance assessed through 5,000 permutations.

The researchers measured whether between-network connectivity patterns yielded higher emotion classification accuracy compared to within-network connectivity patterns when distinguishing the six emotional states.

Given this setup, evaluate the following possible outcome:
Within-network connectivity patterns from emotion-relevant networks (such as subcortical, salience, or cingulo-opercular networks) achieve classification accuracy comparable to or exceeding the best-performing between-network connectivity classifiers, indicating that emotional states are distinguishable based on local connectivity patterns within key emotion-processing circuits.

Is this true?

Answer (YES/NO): NO